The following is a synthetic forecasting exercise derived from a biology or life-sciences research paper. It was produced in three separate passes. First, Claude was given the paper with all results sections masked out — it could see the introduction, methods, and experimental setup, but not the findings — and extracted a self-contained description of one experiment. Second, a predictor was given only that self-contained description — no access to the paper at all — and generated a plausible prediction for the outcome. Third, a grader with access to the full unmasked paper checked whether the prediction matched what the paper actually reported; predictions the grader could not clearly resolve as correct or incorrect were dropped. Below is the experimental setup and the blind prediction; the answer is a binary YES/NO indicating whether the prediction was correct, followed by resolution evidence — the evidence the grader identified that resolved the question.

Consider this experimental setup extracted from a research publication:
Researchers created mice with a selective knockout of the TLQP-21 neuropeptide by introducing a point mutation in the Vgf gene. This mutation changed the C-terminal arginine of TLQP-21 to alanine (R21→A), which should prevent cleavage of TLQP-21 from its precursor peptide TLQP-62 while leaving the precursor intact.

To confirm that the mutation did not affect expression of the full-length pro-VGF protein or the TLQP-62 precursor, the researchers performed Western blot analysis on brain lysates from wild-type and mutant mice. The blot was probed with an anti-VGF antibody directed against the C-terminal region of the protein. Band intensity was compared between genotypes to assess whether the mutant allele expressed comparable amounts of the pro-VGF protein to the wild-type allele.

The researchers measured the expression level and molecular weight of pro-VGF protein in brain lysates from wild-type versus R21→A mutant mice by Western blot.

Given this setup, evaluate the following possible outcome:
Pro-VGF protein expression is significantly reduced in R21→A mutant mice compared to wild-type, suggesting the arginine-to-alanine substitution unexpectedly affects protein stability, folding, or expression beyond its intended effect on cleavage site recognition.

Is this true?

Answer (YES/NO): NO